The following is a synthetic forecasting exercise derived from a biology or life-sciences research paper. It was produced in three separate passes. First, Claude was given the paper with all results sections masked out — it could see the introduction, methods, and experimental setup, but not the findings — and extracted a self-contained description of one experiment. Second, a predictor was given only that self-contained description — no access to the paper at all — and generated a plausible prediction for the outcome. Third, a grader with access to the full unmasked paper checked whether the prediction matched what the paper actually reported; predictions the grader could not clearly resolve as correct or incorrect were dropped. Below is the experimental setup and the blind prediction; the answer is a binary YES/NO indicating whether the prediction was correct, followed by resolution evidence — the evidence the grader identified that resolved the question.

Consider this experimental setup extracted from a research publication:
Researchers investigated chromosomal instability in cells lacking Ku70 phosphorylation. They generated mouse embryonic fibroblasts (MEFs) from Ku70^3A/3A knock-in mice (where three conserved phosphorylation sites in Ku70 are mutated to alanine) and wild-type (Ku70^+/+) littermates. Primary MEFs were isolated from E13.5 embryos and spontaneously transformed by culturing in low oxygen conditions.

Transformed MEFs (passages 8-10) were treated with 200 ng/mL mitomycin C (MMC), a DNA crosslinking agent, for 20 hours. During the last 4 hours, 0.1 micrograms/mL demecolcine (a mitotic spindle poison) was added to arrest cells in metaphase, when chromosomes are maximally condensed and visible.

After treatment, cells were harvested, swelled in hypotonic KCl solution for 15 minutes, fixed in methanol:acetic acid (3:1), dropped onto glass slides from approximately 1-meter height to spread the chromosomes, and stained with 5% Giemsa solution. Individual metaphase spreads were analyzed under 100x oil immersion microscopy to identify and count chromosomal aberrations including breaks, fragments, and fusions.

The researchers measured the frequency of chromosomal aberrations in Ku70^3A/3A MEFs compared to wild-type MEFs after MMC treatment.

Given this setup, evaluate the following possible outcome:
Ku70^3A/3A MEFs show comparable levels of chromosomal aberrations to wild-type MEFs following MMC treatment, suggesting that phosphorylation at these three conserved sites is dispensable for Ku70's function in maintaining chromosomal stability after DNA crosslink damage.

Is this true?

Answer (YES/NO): NO